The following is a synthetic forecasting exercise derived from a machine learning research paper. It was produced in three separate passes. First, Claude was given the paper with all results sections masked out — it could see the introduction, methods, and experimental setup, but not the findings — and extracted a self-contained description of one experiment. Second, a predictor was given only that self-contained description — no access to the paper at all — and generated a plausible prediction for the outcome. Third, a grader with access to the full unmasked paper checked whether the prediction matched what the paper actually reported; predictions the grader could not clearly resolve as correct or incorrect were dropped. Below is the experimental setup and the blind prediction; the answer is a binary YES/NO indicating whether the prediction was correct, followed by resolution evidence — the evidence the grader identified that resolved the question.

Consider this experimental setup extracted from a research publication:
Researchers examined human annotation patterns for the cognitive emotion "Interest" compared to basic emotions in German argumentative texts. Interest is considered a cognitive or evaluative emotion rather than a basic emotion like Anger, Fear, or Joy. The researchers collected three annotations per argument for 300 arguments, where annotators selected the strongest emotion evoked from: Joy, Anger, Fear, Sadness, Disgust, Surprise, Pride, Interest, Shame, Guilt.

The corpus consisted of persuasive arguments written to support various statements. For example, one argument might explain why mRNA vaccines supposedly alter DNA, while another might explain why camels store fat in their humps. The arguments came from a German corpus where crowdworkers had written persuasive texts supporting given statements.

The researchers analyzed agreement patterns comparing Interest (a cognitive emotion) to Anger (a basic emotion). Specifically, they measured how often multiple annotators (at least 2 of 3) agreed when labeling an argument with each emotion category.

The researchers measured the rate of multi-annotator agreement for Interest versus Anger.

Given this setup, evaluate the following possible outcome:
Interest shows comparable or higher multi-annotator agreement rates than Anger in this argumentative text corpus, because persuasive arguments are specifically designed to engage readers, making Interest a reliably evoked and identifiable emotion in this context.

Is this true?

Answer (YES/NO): YES